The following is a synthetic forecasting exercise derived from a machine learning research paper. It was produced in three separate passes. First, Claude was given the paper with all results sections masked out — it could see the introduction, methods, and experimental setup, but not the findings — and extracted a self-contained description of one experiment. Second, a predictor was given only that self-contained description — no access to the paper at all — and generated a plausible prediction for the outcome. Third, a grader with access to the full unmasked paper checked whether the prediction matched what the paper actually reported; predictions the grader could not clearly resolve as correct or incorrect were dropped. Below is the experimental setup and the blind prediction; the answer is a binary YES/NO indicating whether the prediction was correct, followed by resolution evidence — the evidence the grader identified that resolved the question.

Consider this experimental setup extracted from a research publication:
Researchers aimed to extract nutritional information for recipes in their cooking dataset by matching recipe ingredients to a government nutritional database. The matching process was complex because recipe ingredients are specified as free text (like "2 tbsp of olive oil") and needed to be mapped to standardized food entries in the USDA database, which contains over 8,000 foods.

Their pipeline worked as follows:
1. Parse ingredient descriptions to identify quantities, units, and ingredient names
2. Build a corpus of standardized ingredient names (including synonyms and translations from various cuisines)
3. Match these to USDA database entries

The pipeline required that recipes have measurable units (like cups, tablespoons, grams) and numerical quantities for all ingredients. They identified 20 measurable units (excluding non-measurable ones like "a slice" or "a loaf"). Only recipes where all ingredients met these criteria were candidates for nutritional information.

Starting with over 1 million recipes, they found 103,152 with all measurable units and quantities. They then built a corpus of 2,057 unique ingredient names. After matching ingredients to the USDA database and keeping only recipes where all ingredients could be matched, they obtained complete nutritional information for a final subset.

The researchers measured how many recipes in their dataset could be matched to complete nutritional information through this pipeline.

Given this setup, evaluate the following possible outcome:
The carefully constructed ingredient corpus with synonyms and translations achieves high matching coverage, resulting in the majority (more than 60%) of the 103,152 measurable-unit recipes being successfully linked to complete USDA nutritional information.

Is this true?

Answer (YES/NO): NO